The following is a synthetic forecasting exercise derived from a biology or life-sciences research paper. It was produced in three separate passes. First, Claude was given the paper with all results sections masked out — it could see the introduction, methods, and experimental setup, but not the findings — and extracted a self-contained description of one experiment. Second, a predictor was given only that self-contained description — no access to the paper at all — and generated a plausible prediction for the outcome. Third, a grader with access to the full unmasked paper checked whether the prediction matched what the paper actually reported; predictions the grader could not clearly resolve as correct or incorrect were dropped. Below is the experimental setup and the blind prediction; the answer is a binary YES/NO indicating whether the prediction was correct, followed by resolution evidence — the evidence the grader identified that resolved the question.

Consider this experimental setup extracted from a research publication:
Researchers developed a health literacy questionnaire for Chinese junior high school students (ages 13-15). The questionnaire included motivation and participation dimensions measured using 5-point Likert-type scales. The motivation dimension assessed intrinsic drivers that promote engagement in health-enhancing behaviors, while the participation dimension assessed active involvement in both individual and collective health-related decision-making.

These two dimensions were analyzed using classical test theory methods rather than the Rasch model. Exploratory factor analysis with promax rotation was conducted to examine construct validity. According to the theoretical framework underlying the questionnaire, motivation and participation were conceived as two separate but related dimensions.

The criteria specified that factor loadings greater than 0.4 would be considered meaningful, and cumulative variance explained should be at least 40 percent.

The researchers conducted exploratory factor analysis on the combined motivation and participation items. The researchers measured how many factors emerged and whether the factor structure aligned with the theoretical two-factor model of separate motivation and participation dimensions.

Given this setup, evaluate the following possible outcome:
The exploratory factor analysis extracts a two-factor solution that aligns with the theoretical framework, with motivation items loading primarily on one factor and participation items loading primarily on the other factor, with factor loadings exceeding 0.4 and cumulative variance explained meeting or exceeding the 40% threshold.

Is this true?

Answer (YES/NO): YES